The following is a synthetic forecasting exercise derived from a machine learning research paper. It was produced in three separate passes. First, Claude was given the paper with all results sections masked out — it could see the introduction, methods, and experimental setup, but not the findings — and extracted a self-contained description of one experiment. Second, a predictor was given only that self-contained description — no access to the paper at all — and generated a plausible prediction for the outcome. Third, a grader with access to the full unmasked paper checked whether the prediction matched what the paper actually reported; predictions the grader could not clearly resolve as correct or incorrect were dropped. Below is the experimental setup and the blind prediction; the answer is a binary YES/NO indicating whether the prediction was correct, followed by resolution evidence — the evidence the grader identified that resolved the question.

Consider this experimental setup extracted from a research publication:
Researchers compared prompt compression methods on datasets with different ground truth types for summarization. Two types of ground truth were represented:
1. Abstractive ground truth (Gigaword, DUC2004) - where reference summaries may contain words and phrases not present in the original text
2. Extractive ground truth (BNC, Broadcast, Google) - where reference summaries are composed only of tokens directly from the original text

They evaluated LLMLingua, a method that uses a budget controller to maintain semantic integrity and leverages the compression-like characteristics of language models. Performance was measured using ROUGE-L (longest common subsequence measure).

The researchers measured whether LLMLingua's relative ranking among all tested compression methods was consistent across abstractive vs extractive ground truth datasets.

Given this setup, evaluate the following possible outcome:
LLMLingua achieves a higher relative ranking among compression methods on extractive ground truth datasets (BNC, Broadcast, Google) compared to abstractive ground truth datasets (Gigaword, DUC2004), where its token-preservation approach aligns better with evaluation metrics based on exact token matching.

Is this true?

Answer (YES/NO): NO